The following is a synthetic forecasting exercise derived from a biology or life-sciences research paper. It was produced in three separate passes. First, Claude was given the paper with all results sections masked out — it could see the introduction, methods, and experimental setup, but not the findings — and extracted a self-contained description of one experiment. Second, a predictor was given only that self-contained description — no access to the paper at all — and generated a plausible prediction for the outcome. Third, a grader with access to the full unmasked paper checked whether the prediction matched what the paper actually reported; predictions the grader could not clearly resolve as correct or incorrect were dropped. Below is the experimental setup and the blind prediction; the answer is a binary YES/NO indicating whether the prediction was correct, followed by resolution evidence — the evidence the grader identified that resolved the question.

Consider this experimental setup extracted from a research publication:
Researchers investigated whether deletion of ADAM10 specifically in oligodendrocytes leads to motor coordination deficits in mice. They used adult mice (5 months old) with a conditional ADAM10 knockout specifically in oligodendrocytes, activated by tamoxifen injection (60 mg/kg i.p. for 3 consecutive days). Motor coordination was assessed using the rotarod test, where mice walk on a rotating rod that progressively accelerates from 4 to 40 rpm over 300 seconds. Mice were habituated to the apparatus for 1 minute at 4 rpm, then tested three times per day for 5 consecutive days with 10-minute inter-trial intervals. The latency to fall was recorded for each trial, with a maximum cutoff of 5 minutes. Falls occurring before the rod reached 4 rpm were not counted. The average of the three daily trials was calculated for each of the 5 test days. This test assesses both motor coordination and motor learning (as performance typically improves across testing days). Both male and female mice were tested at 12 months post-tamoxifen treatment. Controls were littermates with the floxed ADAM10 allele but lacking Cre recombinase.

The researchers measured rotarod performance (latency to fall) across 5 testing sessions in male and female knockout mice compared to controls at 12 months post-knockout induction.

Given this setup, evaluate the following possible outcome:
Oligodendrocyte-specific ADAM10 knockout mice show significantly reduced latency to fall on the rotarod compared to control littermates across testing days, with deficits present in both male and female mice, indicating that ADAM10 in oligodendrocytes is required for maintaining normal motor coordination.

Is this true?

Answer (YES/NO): NO